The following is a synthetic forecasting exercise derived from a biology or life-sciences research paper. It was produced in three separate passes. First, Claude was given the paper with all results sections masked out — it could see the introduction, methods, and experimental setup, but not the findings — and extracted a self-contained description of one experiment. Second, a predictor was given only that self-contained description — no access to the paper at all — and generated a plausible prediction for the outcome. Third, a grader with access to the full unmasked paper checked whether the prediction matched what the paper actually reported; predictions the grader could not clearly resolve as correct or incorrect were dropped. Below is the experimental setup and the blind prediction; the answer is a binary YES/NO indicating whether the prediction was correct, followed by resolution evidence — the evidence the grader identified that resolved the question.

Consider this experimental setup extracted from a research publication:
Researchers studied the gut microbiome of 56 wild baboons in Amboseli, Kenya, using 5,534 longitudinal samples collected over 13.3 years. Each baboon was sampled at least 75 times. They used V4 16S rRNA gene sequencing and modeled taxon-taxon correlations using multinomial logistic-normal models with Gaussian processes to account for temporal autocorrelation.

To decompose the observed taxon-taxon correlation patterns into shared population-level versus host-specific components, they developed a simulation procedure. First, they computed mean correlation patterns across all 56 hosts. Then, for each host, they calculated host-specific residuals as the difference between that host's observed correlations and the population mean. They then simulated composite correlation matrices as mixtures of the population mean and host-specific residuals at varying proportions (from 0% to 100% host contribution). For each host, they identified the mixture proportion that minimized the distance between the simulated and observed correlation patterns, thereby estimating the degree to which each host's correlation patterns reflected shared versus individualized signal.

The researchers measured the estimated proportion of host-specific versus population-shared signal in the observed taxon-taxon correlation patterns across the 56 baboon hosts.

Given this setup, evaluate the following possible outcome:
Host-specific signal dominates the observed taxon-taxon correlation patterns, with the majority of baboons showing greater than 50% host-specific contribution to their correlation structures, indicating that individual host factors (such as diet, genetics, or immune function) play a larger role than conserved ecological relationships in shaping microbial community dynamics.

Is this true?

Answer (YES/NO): NO